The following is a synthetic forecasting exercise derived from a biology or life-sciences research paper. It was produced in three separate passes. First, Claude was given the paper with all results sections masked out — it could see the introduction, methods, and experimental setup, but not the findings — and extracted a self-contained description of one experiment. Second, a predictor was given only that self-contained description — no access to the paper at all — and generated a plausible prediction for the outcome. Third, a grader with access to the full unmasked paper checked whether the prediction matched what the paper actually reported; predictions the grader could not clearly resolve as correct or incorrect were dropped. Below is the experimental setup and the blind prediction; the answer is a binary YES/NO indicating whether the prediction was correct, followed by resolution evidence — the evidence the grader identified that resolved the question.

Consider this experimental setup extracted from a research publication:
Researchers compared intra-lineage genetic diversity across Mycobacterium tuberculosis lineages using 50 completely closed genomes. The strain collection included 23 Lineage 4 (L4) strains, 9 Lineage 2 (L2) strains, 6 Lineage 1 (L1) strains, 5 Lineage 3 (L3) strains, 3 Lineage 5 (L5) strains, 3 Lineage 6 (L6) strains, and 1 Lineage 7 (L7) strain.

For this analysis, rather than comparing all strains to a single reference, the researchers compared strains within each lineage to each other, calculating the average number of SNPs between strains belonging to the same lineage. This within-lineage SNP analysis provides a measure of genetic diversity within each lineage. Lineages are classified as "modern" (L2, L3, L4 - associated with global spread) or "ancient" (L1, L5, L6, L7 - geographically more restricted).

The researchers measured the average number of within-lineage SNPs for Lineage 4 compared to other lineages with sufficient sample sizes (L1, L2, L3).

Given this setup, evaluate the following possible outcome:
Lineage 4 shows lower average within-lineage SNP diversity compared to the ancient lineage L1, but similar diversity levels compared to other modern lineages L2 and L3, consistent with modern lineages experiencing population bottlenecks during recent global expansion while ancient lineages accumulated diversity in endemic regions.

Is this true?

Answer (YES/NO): NO